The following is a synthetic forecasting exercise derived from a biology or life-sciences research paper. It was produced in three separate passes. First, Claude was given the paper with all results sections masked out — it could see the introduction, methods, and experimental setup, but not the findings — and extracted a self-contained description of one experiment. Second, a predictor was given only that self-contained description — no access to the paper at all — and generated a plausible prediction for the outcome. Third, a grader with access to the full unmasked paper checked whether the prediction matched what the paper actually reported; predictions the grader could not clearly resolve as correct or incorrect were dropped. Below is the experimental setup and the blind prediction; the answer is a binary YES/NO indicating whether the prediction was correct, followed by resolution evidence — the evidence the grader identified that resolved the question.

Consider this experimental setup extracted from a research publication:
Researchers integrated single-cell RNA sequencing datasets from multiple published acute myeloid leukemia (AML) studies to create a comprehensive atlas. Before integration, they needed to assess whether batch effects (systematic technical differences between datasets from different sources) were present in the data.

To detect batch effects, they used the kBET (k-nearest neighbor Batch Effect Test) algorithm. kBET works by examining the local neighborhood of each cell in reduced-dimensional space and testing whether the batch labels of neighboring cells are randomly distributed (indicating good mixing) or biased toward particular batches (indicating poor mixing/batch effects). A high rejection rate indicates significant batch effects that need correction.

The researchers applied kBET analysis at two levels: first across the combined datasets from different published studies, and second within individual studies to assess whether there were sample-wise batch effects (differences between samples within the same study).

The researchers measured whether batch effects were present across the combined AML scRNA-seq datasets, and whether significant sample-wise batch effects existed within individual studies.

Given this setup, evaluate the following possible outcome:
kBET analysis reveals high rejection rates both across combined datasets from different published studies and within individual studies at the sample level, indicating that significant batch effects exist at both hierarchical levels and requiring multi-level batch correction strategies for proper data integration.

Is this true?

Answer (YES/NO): YES